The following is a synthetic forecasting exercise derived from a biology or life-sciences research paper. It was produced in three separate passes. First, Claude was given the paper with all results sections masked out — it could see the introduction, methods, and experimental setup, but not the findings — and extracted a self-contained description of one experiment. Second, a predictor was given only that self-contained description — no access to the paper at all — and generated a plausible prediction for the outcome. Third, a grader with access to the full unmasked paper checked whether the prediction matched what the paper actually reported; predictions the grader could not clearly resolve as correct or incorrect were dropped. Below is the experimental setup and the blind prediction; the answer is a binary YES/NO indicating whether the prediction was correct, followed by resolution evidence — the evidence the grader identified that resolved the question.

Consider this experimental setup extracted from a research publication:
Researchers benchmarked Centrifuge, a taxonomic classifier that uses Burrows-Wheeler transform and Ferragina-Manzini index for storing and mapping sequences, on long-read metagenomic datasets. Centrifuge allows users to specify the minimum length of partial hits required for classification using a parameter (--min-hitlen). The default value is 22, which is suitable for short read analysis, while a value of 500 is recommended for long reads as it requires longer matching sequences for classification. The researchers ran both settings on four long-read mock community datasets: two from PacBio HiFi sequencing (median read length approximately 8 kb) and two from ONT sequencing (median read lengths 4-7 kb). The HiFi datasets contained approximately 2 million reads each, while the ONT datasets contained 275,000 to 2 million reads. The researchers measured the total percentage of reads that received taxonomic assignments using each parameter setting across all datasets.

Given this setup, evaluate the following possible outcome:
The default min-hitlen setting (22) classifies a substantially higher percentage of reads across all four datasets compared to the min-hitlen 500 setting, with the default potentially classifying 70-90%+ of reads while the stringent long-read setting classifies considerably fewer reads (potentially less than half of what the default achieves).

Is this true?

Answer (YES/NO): NO